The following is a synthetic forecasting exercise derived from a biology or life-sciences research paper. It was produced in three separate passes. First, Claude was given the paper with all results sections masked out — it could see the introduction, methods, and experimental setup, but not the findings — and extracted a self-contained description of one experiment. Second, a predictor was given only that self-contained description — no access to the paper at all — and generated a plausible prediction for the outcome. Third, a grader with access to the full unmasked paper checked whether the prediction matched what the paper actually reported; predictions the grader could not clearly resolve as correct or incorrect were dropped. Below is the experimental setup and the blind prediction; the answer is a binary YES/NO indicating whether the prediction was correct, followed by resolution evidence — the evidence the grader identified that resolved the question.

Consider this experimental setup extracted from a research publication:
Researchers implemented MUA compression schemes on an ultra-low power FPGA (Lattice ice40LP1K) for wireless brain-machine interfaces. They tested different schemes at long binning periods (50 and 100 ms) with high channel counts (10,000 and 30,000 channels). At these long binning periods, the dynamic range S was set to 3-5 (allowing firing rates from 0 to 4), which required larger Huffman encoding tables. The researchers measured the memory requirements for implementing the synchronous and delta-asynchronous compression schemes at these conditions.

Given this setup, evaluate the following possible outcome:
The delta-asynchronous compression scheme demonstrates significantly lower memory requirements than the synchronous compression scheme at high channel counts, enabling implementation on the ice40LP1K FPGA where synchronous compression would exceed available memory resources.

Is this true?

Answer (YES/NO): NO